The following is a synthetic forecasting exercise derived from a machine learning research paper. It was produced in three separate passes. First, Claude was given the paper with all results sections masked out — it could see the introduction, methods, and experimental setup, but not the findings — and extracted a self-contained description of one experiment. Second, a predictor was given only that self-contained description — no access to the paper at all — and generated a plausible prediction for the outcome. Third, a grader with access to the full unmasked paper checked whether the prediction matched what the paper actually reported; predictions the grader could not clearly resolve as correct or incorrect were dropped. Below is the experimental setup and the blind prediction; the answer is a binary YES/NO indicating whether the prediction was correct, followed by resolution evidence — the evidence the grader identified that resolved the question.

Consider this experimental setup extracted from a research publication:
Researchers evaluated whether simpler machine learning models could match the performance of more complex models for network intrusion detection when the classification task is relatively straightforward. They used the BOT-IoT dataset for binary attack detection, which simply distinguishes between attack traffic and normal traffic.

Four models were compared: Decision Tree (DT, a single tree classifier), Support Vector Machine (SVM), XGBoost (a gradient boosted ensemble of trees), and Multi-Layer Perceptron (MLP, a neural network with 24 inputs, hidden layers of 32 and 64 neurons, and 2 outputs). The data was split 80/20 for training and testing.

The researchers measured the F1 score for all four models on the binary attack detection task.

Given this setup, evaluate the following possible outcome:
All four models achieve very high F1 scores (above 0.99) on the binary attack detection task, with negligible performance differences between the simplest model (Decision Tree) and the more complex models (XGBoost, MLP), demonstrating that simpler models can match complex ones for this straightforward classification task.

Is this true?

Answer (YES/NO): NO